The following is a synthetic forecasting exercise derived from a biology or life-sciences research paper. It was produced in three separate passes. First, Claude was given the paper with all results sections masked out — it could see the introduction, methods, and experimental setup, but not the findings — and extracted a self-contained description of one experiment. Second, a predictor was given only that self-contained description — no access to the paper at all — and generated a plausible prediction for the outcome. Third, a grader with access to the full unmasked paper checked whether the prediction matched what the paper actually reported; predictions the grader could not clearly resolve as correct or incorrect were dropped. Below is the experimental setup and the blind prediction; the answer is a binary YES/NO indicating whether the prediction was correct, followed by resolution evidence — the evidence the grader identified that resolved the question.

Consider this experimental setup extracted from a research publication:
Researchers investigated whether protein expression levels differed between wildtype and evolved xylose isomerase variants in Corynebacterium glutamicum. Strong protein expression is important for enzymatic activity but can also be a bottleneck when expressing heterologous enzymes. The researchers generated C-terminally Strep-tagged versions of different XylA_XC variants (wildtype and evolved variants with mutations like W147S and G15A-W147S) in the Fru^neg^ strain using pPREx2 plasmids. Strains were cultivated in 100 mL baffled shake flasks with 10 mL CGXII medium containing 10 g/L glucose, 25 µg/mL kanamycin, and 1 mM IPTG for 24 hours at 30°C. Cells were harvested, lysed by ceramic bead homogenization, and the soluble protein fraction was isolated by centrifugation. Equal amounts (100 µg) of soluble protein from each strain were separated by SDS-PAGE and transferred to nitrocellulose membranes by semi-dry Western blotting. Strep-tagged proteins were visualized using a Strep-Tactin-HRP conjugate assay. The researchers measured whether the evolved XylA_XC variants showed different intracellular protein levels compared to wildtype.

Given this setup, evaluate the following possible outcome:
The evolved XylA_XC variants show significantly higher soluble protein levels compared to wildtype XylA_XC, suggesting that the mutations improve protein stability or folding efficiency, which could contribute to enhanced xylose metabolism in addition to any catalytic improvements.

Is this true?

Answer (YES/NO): NO